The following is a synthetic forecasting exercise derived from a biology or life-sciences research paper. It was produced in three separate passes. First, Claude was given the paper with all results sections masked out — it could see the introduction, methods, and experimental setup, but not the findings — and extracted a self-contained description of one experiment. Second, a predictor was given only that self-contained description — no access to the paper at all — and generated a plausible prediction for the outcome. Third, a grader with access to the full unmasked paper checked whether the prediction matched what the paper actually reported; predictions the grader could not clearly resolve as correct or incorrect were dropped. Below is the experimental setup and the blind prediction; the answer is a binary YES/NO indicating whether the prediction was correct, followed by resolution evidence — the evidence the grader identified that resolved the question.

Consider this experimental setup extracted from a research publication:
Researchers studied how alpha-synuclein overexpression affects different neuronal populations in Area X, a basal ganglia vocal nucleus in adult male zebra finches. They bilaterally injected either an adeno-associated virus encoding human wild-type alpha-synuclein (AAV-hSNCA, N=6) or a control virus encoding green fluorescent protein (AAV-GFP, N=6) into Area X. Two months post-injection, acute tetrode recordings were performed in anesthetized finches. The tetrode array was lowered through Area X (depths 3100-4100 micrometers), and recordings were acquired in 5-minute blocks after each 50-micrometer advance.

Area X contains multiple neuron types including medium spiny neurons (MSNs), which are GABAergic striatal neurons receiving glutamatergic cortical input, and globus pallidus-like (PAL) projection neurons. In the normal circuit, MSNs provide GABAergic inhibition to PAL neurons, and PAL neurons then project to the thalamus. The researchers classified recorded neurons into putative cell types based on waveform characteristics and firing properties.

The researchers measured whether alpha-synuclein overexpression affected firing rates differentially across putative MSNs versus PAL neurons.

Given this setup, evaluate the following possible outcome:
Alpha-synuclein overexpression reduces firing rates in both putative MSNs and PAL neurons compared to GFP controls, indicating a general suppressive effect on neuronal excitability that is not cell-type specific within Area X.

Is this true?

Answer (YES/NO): NO